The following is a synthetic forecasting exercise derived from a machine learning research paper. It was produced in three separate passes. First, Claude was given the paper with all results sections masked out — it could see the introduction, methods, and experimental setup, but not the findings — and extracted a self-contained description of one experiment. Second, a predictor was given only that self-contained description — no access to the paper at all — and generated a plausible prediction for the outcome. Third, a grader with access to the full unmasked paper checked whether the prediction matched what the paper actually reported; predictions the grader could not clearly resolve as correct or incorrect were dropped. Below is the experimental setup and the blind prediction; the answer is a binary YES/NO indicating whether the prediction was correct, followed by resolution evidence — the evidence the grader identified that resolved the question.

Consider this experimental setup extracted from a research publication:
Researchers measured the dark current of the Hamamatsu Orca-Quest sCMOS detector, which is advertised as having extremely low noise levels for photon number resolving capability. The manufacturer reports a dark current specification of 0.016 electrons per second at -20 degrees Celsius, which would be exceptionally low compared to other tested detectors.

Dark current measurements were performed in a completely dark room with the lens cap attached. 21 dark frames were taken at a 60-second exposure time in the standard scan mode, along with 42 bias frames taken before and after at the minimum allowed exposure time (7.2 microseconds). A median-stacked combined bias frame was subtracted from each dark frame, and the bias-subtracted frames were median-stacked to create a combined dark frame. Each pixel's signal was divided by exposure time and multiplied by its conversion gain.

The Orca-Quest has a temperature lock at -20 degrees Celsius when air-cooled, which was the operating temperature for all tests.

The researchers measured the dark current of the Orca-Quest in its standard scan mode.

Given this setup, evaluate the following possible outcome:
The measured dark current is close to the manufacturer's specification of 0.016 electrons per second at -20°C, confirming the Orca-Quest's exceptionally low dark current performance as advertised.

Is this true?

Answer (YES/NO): NO